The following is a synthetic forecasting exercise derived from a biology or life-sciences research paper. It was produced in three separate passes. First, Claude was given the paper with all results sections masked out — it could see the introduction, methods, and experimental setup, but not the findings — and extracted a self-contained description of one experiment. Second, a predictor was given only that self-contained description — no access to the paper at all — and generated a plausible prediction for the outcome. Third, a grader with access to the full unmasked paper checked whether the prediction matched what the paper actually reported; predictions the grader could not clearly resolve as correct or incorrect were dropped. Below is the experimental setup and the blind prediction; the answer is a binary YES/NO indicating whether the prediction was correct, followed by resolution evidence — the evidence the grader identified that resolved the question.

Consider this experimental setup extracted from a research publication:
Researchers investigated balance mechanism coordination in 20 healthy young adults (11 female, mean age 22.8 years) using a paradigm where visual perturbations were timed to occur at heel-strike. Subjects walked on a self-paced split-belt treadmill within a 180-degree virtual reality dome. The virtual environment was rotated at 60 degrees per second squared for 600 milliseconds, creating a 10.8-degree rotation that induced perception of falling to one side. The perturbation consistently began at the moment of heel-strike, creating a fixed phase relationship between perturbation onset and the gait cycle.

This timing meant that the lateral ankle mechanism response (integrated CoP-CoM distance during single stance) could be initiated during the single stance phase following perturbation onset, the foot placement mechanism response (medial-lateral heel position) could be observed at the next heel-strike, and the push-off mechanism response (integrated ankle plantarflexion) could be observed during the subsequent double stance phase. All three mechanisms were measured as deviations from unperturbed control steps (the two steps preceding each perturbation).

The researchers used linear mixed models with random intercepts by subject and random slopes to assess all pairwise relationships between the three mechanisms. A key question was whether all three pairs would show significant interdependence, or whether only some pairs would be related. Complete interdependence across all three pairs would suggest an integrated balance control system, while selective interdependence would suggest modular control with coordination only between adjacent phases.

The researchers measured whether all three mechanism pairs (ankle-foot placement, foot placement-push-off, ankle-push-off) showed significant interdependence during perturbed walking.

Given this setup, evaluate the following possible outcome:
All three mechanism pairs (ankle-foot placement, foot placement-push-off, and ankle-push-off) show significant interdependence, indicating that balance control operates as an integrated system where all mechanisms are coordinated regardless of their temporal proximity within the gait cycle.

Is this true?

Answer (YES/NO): YES